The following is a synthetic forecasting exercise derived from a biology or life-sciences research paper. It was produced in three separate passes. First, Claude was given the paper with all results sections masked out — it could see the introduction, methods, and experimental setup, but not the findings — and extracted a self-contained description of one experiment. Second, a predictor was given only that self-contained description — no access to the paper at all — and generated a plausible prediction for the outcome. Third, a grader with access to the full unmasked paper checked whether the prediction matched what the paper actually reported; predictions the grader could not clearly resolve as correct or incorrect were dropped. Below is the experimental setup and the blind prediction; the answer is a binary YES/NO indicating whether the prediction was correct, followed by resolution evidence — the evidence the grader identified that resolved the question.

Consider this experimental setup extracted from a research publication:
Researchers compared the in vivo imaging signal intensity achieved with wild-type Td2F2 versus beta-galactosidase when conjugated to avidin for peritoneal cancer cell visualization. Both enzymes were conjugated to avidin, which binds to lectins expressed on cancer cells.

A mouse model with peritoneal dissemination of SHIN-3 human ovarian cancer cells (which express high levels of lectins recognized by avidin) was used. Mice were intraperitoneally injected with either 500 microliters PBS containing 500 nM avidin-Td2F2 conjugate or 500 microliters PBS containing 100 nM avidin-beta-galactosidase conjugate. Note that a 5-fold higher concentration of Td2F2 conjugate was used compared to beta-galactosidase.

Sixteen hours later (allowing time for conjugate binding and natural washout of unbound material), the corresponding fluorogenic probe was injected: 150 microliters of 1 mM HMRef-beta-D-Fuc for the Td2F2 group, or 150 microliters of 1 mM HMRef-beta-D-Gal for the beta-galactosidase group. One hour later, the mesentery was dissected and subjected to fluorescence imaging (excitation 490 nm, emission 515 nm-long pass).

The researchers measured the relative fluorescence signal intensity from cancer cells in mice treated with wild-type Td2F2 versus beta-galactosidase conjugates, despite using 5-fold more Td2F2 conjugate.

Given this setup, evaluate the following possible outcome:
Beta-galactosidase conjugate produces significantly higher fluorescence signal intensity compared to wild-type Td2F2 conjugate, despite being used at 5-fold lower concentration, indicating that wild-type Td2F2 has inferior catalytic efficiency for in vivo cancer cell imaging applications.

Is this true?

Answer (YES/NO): YES